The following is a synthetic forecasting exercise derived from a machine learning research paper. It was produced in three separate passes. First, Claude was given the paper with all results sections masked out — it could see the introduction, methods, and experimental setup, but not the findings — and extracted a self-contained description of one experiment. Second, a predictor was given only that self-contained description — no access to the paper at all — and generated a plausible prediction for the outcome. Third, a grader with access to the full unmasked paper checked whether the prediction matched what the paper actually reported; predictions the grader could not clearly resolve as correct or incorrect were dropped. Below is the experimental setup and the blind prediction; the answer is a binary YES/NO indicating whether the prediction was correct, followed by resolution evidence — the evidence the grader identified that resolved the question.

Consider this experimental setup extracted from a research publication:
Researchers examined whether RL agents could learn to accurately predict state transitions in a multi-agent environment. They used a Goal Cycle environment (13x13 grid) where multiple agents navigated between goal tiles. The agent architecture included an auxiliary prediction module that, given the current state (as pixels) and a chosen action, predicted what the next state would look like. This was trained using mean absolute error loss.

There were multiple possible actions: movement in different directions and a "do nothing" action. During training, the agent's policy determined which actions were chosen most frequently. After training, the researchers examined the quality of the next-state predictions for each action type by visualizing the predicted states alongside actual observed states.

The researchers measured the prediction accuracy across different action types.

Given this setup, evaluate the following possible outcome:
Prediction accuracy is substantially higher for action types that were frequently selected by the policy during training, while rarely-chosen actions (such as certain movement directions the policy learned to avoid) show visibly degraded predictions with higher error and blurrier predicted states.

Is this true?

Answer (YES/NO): NO